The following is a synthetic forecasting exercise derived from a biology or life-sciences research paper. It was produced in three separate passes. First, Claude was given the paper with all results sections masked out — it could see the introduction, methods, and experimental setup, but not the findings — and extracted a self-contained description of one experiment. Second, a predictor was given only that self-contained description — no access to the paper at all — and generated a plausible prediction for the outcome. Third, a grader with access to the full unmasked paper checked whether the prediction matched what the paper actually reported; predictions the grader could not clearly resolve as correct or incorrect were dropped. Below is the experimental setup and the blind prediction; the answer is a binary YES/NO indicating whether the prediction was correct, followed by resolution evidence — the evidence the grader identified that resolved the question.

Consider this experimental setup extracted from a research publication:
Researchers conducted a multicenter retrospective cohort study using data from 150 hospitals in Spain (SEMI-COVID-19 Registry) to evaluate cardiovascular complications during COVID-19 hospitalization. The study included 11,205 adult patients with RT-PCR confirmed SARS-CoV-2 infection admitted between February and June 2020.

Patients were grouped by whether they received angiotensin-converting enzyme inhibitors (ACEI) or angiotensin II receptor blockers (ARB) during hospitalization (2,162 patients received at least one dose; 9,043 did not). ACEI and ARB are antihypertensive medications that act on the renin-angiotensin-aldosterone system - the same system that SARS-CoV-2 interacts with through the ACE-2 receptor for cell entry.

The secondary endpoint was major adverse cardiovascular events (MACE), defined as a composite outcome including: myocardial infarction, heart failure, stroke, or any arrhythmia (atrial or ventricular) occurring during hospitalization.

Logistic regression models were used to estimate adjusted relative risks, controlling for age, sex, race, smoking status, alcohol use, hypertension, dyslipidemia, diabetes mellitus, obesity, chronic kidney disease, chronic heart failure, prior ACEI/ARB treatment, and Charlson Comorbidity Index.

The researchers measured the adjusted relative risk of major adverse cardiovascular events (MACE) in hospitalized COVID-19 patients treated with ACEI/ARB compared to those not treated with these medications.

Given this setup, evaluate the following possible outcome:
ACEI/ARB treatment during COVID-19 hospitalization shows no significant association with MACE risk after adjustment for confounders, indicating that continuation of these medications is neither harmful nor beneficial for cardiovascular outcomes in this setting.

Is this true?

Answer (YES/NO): YES